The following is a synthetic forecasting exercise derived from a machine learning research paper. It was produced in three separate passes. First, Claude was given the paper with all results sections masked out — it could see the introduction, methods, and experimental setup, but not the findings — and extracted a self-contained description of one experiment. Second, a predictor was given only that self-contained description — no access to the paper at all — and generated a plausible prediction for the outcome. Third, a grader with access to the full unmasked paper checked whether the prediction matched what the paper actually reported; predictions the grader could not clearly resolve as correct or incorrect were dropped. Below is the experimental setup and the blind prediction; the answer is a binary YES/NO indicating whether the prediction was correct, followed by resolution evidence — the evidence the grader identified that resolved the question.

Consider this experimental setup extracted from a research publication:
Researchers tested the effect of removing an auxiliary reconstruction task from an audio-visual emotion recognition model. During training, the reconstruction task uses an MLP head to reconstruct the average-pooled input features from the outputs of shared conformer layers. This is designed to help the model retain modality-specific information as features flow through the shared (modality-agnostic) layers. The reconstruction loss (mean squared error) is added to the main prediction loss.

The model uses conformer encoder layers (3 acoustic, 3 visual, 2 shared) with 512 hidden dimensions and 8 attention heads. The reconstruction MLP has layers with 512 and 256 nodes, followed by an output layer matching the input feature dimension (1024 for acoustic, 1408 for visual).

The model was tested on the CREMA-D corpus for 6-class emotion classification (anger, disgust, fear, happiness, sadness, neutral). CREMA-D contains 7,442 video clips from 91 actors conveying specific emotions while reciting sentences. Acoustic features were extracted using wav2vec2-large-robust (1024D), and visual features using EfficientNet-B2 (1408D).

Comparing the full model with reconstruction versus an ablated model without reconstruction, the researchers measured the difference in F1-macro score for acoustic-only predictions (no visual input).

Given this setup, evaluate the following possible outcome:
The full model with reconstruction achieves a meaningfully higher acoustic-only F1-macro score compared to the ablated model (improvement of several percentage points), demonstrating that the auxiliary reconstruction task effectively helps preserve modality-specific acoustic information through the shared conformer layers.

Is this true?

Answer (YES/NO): NO